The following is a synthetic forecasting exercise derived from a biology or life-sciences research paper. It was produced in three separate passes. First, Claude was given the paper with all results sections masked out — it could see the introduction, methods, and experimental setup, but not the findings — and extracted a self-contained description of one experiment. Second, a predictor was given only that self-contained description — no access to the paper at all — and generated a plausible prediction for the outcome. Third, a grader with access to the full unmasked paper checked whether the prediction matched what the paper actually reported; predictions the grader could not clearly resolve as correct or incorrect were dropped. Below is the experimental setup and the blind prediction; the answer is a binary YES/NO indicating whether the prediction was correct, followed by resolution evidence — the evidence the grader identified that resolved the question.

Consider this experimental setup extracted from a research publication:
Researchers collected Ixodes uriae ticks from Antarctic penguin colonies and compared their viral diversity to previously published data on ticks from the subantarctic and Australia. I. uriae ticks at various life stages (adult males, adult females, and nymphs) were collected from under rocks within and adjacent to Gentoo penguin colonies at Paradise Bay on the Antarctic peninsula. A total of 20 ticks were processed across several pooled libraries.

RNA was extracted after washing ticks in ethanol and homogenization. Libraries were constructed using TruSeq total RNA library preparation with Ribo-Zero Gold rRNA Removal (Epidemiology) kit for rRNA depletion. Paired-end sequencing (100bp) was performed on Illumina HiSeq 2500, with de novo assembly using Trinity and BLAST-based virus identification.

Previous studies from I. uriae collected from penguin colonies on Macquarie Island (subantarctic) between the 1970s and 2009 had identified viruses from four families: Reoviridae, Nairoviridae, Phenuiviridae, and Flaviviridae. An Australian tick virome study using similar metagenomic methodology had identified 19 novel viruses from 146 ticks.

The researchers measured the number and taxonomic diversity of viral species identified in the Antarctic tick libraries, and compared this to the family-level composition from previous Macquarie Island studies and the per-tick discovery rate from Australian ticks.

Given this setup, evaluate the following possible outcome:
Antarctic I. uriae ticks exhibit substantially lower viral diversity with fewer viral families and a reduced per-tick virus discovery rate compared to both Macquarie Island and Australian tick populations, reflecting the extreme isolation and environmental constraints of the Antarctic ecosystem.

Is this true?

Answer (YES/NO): NO